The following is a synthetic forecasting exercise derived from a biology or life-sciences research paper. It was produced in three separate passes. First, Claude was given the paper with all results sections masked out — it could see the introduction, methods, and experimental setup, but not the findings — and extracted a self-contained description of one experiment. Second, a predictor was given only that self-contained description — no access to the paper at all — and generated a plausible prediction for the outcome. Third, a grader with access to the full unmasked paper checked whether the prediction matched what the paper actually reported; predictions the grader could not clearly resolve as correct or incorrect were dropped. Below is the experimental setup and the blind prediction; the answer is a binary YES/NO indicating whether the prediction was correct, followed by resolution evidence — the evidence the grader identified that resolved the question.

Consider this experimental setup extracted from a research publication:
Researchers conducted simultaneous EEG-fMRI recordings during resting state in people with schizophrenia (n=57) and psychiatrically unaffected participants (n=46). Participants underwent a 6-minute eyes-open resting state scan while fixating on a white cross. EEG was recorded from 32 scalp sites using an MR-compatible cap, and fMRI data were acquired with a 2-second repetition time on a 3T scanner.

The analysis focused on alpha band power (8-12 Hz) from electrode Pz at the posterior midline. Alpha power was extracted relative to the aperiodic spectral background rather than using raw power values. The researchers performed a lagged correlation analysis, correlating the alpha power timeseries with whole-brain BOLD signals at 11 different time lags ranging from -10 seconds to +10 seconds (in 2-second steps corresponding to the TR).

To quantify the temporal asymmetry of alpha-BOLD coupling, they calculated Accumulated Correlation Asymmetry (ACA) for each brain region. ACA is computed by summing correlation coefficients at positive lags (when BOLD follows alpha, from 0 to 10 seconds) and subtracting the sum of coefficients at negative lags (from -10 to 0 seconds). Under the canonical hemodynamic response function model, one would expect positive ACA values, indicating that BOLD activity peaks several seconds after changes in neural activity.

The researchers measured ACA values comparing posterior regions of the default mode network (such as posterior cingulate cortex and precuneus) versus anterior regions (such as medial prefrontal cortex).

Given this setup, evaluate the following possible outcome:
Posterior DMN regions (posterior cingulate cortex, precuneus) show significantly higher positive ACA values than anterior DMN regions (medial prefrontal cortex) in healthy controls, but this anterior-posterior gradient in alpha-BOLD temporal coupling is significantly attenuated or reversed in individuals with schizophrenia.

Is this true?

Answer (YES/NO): NO